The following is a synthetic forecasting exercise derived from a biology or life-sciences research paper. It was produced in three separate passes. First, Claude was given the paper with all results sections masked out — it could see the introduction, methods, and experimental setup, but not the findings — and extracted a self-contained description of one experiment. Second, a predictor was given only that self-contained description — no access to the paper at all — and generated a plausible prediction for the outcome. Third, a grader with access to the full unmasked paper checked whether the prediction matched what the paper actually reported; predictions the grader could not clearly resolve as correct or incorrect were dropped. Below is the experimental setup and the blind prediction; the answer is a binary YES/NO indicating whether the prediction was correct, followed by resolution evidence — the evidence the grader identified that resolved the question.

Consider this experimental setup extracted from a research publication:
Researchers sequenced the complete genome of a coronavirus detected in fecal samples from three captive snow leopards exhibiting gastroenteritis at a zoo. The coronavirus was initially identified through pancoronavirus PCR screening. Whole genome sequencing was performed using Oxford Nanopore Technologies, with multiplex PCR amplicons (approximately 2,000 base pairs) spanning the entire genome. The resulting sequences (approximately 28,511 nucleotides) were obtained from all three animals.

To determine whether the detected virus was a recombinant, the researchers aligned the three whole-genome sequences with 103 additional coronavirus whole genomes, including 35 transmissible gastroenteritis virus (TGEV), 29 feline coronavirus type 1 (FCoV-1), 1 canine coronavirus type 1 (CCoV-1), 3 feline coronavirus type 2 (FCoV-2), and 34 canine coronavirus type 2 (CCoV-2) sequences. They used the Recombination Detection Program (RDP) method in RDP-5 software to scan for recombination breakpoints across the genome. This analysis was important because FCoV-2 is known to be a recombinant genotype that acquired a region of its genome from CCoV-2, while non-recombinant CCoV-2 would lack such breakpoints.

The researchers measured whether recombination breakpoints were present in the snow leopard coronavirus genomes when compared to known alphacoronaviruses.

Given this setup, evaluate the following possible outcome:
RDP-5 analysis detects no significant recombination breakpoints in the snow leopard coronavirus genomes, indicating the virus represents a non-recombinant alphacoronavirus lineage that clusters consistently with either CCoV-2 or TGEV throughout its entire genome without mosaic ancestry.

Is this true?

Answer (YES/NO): YES